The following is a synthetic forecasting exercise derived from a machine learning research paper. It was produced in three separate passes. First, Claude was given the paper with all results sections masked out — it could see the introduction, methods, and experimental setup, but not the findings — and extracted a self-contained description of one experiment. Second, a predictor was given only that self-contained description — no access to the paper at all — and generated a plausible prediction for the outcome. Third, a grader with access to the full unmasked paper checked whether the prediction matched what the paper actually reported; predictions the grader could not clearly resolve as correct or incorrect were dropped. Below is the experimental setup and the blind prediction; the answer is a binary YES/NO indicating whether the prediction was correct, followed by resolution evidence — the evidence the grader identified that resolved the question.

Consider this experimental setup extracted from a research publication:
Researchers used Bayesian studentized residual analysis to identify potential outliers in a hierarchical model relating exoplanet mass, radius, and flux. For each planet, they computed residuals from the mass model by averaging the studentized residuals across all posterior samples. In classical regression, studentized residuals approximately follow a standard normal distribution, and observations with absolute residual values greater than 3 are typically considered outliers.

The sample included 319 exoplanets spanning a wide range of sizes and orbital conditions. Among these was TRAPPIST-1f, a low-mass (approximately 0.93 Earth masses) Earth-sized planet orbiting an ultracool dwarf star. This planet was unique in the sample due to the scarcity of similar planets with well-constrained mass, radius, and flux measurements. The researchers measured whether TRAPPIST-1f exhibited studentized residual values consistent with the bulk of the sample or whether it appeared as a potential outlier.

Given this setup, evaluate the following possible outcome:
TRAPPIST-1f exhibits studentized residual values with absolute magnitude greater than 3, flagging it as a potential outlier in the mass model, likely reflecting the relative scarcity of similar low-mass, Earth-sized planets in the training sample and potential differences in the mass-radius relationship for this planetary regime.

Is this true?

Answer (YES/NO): YES